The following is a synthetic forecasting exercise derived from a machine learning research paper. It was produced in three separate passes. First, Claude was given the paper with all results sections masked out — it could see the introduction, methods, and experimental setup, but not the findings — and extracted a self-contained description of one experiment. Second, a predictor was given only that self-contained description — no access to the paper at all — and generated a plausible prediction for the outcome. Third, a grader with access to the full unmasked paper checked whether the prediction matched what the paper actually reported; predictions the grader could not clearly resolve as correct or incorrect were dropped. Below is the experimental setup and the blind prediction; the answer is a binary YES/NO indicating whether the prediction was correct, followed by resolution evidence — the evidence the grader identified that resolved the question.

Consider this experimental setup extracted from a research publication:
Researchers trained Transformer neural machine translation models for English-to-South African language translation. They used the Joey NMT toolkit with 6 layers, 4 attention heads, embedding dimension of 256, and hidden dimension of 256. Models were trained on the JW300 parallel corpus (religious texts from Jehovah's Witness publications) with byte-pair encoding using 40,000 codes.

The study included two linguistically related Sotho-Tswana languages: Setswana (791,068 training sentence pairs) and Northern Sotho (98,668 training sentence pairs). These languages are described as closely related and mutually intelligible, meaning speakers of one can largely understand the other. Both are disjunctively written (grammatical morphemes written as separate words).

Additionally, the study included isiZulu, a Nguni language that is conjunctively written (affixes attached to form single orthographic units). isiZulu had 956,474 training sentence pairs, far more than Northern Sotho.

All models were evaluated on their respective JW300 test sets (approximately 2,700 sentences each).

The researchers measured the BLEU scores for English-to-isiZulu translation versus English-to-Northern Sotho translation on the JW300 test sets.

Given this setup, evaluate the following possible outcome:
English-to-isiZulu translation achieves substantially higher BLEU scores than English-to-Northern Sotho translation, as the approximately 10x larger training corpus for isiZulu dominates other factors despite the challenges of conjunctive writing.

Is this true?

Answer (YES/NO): NO